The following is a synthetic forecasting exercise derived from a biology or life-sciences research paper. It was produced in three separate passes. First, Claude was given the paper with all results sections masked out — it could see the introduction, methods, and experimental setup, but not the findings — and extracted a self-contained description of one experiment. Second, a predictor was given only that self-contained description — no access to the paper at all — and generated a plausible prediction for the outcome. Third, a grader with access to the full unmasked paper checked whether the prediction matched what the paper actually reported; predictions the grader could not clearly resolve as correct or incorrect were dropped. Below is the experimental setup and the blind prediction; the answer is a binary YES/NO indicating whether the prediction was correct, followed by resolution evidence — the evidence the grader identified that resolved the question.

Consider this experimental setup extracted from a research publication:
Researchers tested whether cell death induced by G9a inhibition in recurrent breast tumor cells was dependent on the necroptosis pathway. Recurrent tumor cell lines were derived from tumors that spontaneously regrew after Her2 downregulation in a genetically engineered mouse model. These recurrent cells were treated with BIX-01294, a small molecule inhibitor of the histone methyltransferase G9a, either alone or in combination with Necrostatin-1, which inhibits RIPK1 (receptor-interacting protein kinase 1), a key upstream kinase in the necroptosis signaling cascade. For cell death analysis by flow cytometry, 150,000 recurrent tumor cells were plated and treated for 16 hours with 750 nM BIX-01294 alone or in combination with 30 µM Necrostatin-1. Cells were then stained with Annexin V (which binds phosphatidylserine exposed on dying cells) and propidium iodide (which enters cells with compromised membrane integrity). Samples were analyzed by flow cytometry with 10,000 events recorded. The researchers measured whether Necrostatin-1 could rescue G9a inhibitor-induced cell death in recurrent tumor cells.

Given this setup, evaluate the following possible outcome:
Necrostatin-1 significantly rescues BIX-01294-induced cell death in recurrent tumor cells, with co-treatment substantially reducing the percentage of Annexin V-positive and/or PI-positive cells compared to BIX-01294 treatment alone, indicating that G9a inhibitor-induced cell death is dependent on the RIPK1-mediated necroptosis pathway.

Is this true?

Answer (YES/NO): NO